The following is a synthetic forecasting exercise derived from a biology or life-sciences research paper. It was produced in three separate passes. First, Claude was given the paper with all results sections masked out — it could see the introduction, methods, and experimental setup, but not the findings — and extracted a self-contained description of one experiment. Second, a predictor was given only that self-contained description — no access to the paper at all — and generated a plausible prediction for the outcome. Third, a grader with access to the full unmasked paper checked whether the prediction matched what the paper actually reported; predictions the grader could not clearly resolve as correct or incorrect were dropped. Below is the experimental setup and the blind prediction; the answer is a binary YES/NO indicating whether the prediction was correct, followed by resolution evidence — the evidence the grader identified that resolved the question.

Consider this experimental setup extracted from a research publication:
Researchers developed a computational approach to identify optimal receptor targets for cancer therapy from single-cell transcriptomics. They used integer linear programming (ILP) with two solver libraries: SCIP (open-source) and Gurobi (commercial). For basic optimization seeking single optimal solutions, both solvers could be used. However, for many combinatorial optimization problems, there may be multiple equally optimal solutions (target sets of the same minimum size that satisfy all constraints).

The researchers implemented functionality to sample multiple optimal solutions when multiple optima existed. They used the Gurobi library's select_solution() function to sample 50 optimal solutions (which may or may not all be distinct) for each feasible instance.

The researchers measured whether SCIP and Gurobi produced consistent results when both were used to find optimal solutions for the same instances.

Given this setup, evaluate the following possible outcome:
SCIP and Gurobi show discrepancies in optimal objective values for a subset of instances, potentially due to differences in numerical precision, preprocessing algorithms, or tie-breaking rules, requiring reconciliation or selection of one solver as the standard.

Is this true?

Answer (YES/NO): NO